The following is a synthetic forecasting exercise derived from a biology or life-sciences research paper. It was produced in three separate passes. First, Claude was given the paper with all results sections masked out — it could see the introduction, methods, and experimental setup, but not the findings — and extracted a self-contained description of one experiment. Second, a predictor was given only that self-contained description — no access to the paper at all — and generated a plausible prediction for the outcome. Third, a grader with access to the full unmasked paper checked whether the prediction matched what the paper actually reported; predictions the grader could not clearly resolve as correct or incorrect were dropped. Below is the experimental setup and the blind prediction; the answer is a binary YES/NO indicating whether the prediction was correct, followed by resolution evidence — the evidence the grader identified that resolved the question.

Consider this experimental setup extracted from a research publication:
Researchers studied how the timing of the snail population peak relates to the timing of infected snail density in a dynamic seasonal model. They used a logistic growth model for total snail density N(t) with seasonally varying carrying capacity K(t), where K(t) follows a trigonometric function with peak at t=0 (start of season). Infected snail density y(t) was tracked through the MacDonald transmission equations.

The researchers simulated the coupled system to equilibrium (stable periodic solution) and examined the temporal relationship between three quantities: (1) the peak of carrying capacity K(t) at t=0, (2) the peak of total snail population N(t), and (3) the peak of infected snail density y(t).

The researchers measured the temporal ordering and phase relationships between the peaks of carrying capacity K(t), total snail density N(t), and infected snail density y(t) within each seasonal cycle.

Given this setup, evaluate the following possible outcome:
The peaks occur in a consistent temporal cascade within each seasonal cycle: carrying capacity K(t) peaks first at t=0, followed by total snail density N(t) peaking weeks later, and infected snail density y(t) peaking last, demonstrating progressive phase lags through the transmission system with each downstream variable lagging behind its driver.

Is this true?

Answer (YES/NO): YES